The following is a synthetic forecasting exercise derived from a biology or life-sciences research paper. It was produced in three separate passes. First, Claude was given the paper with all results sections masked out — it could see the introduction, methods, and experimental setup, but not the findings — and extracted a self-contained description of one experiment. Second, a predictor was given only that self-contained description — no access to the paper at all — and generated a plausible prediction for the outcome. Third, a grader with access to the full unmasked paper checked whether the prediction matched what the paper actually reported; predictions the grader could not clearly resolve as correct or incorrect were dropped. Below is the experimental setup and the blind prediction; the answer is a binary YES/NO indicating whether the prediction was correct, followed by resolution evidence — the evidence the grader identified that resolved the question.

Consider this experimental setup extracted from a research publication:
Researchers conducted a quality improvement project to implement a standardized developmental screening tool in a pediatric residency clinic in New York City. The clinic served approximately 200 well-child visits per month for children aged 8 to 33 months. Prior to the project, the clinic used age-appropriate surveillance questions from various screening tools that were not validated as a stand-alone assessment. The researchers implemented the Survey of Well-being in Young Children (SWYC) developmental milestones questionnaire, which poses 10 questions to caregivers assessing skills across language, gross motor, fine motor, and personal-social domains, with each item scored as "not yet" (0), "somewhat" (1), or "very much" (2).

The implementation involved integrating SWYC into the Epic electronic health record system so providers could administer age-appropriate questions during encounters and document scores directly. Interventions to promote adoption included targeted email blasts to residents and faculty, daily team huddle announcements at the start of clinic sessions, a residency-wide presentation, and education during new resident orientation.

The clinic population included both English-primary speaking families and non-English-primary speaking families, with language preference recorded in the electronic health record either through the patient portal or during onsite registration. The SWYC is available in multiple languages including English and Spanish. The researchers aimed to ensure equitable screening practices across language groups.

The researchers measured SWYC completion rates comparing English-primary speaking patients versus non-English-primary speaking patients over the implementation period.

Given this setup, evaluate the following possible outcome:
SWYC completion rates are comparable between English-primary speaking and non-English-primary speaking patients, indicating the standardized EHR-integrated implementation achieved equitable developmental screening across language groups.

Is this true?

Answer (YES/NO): YES